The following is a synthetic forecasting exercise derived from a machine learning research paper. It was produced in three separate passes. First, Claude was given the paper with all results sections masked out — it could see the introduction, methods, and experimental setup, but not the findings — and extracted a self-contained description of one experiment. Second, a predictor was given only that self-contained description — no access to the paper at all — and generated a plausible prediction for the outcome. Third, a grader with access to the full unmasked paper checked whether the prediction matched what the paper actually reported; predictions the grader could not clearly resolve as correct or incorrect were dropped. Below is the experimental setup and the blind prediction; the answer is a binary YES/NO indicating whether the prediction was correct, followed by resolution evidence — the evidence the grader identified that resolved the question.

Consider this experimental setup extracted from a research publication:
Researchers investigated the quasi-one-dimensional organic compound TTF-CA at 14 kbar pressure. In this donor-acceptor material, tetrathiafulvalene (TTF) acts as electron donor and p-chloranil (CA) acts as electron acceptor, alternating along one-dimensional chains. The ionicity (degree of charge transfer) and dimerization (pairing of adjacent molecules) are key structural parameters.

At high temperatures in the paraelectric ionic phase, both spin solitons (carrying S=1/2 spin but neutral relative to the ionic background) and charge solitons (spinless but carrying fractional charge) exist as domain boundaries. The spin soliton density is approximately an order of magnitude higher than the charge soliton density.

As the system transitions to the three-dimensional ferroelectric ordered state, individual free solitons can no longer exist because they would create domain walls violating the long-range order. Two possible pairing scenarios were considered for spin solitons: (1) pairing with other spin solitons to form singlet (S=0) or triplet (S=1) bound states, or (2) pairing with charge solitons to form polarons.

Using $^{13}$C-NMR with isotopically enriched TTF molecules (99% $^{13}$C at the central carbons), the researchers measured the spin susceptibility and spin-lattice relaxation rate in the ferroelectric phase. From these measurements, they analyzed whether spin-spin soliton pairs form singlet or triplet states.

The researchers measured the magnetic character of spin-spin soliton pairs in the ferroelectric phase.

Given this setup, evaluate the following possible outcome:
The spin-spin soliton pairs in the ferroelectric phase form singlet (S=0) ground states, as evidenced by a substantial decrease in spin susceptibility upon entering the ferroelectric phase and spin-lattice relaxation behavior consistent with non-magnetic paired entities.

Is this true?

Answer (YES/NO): NO